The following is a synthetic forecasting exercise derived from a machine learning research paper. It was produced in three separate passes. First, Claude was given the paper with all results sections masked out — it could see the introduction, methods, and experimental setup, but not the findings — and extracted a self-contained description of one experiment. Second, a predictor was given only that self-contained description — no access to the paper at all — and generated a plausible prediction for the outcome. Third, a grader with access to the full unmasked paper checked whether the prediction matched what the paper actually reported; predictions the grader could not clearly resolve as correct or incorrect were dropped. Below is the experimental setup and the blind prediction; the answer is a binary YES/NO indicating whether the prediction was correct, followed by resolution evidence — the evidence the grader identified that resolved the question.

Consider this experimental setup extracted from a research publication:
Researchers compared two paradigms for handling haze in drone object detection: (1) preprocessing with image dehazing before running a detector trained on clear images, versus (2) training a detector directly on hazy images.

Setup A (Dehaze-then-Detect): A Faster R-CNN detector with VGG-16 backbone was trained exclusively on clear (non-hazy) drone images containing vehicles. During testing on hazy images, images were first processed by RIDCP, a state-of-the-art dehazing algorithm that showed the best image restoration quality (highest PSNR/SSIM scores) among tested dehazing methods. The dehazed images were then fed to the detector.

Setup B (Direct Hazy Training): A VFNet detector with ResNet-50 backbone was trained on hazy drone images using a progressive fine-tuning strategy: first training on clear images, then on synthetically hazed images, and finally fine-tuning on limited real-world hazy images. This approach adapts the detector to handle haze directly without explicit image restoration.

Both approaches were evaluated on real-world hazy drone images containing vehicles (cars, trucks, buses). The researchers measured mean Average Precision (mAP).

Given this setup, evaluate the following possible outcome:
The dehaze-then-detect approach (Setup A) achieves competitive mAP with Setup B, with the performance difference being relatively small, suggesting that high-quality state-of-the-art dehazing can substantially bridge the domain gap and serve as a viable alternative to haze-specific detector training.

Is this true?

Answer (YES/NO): NO